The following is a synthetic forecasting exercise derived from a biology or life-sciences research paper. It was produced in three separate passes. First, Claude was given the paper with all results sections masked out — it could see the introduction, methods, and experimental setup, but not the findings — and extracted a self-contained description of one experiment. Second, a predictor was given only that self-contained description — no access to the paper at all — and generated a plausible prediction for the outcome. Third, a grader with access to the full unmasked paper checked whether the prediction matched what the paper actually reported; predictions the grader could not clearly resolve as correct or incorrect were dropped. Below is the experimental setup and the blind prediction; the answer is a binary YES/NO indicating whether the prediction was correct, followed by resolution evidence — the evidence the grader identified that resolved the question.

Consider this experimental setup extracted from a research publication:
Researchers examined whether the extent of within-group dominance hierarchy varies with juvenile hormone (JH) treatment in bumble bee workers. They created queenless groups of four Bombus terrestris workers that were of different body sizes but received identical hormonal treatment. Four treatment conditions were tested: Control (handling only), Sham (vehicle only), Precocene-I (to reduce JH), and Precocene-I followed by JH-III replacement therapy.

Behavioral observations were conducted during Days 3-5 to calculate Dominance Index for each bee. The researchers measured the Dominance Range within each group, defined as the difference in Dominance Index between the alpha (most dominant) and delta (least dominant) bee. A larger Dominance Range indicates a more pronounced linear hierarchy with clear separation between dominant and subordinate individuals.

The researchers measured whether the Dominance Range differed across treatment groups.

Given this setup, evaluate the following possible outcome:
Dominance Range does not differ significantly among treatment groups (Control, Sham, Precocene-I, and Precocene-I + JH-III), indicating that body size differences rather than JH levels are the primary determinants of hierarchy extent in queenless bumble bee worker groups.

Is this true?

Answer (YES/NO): YES